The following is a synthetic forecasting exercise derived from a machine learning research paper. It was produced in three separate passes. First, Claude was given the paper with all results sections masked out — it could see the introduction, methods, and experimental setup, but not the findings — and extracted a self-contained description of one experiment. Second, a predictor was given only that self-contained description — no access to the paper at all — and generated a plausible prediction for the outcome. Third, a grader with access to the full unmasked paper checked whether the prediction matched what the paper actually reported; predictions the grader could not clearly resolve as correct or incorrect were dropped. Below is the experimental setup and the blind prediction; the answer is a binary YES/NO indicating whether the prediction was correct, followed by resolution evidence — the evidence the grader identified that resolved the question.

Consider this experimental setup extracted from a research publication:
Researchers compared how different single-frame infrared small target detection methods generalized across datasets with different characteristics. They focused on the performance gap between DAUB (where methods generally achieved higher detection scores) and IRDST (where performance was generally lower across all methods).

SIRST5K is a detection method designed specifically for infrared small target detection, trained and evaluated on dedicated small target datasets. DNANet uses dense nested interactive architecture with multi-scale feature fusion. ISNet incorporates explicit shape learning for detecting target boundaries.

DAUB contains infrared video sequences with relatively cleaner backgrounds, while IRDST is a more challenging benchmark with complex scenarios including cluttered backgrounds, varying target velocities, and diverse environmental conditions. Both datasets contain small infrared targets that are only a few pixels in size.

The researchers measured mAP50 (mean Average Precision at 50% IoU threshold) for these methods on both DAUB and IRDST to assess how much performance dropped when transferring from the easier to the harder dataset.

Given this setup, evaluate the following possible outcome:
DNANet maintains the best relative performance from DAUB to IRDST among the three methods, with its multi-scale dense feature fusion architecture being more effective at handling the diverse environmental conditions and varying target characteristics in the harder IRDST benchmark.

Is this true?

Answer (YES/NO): NO